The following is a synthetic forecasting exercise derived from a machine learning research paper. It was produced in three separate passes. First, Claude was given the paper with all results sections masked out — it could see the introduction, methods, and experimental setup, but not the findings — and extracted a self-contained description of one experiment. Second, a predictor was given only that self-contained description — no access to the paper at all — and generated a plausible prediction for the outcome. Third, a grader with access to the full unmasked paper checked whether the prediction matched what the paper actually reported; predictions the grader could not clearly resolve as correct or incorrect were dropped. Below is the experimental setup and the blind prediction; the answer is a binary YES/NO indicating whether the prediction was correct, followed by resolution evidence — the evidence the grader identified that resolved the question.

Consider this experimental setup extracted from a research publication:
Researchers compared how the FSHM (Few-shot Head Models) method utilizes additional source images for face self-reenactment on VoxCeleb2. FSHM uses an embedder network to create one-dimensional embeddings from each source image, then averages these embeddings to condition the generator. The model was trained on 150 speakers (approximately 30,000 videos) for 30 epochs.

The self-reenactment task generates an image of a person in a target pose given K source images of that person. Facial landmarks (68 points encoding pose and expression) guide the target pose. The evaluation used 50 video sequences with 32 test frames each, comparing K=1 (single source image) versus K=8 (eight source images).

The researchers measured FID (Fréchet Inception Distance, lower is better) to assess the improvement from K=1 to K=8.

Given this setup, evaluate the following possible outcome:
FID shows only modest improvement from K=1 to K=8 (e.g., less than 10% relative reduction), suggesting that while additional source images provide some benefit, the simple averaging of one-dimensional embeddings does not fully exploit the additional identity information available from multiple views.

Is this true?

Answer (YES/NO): NO